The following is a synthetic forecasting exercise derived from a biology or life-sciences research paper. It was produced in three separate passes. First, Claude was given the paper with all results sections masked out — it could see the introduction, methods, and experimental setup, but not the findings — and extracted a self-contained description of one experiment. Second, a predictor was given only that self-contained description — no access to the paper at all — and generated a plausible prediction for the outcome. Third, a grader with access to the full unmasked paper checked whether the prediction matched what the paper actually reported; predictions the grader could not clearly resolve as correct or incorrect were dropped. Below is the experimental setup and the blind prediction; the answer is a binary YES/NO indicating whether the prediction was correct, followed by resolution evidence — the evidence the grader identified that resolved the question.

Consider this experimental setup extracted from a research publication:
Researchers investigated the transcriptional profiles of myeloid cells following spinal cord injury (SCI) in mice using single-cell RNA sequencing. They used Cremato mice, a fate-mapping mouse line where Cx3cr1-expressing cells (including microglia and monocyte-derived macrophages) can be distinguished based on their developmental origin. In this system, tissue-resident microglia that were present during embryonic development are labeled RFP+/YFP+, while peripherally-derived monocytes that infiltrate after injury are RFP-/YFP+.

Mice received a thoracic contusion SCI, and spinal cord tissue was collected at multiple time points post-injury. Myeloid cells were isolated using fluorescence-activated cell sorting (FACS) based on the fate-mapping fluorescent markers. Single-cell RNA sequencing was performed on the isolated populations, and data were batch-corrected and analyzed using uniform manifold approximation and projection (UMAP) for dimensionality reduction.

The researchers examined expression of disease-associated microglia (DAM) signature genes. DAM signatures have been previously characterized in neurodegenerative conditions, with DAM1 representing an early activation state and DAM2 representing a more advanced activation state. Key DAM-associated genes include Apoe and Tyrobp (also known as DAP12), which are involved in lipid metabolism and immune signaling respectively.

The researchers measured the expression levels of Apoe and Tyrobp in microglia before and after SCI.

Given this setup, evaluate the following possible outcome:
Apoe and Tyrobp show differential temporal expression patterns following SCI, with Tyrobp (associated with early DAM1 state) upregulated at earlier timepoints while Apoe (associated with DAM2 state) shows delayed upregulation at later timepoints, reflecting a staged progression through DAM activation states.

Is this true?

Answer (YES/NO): NO